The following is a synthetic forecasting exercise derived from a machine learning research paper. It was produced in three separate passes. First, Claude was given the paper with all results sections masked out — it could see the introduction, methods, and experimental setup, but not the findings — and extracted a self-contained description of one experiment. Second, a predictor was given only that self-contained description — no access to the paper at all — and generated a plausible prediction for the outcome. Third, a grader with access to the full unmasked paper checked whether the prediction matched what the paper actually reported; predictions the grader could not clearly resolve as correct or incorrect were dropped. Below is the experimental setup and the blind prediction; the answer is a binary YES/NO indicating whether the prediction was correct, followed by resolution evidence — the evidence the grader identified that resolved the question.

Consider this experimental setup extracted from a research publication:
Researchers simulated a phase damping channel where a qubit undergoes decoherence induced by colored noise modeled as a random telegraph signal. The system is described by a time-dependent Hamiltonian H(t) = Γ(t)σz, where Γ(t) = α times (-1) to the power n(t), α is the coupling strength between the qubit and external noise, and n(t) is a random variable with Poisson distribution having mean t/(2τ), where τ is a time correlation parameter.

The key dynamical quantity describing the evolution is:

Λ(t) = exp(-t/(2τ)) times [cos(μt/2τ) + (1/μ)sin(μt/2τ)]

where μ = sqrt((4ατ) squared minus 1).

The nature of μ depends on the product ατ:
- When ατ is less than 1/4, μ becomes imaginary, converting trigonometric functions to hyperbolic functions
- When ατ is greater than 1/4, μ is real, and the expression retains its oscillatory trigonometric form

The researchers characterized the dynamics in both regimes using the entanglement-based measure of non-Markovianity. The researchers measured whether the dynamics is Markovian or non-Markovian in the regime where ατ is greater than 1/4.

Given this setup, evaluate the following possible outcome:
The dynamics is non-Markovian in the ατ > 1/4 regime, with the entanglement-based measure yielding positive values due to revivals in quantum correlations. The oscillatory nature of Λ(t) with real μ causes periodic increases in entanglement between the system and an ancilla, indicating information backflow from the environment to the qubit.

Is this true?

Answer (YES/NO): YES